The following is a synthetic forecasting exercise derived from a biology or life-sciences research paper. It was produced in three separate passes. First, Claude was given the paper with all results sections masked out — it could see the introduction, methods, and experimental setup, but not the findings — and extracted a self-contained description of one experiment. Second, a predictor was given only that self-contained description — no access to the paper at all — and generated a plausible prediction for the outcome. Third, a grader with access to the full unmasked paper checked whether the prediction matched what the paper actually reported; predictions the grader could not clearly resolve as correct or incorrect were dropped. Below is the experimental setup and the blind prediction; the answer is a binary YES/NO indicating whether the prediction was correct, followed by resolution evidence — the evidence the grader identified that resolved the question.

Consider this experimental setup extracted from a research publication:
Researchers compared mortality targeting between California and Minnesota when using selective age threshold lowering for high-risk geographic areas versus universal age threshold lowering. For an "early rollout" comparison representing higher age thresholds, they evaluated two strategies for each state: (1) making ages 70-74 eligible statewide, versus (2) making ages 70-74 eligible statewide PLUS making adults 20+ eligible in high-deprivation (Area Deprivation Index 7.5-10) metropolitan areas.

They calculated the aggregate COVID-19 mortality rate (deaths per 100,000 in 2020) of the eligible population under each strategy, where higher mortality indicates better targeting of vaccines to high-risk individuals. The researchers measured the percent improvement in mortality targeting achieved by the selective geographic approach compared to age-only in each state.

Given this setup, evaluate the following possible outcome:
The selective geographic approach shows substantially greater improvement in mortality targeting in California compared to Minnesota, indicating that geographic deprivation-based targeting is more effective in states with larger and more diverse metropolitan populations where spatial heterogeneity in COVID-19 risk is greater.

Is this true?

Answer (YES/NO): NO